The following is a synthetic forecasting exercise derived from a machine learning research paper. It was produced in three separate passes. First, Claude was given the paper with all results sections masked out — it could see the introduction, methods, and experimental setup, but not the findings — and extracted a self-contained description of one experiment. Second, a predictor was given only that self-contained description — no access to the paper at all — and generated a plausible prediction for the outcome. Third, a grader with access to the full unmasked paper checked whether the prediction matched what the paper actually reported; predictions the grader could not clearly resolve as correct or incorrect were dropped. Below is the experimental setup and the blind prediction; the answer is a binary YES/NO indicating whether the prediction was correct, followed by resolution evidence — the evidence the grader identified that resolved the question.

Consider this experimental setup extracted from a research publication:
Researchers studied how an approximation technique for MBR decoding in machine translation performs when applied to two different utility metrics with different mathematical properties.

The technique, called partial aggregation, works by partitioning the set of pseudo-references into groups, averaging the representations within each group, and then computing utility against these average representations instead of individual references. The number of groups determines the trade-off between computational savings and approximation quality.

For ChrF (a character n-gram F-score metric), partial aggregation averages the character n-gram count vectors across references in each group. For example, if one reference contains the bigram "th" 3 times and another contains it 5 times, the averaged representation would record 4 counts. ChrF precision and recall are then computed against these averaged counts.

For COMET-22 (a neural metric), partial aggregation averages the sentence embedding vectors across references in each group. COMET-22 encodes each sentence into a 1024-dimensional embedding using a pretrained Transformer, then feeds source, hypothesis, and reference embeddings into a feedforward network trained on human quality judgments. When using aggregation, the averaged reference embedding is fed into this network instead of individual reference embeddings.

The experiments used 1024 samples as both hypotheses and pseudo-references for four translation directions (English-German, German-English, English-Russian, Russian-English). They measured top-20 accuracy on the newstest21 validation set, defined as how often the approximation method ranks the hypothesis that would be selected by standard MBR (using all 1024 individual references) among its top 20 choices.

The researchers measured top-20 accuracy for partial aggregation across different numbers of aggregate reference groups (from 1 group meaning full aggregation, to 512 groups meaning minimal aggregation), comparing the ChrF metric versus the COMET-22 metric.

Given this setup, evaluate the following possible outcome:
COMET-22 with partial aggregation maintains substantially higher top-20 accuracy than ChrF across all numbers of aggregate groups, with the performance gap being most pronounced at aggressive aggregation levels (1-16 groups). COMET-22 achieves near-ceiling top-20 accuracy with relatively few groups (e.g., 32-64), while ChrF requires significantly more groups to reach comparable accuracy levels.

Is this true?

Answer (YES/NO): NO